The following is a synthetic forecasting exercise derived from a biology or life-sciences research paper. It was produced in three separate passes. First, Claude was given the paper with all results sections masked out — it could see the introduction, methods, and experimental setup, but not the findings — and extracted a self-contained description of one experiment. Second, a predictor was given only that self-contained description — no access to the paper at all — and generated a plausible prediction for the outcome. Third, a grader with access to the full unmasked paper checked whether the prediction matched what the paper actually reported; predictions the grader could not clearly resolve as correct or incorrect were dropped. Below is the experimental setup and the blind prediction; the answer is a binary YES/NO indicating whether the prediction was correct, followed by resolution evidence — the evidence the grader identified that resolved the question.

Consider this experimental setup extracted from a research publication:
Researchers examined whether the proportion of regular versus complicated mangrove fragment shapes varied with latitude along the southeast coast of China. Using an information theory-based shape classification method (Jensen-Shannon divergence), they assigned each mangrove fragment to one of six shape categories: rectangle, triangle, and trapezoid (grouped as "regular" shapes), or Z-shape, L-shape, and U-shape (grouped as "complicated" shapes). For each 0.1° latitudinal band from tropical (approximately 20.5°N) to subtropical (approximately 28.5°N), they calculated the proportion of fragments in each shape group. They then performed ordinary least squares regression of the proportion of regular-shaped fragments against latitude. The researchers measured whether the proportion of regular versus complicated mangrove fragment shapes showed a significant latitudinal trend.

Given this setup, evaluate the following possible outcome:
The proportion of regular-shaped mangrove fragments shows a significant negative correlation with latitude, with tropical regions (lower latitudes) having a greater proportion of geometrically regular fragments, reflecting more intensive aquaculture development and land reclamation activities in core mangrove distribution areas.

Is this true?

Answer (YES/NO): NO